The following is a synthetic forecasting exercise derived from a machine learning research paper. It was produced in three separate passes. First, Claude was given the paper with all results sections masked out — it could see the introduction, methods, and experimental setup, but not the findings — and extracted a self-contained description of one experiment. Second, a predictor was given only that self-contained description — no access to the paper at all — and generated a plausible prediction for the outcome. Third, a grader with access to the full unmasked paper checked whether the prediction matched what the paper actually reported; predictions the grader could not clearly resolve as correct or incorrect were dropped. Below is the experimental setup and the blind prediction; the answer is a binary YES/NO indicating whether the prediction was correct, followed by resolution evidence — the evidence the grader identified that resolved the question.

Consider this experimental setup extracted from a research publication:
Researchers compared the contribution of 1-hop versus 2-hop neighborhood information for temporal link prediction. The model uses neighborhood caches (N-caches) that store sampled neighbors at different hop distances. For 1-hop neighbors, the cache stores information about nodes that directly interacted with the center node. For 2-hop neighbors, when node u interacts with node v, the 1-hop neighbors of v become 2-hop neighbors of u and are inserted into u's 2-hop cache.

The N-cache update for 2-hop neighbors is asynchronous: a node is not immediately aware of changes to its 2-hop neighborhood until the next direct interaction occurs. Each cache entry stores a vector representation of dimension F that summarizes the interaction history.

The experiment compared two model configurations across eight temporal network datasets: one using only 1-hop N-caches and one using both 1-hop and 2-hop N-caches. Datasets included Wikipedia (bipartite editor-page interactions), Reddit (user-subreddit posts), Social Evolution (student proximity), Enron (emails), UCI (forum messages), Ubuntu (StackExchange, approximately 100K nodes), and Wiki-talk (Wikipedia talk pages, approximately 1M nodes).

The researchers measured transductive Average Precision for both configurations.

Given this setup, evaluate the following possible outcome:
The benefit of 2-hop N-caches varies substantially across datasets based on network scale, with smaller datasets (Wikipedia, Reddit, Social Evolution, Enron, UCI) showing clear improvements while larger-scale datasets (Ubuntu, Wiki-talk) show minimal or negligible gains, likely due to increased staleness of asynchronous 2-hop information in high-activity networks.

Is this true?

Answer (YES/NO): NO